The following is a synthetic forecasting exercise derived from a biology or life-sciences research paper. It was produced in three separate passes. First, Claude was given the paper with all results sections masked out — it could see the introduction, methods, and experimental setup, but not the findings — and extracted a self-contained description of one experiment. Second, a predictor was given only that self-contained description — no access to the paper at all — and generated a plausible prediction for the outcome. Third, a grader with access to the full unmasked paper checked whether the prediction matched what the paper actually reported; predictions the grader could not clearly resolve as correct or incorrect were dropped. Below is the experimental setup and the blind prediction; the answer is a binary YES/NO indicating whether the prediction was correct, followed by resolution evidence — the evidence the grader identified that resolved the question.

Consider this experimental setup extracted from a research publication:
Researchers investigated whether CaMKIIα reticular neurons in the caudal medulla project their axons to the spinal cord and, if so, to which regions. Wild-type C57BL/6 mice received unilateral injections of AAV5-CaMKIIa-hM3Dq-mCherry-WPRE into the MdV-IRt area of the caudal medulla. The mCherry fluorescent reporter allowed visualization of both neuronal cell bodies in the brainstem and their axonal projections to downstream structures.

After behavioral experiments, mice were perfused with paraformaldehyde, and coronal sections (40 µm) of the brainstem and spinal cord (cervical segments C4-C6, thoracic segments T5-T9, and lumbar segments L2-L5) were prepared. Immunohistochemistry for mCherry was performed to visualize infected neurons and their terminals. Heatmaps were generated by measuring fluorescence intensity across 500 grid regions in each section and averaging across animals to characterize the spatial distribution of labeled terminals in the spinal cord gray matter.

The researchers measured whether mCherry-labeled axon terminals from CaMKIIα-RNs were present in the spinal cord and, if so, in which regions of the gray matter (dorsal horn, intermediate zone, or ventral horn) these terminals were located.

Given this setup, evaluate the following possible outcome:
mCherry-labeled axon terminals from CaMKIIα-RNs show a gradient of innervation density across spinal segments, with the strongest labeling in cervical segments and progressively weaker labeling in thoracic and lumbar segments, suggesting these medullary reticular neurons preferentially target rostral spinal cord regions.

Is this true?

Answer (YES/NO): YES